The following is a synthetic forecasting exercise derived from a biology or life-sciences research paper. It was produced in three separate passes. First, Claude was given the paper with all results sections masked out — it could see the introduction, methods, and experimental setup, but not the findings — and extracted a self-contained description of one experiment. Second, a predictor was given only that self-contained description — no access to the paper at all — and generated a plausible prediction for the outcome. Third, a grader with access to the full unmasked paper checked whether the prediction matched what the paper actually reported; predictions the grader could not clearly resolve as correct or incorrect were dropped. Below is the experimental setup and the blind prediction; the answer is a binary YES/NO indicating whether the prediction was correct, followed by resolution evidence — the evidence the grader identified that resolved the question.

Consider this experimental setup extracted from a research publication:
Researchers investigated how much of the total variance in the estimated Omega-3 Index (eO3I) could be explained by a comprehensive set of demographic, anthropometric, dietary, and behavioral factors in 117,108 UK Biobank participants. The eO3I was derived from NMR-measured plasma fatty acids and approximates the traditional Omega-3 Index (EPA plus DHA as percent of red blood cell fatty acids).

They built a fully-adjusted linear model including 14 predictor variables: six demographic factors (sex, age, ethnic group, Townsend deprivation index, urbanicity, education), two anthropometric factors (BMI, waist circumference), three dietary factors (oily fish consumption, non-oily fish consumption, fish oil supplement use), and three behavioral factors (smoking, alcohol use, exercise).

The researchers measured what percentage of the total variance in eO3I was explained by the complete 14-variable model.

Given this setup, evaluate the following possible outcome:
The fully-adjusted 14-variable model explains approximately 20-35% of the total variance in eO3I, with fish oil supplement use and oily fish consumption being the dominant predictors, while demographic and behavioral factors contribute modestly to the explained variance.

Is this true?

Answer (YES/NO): YES